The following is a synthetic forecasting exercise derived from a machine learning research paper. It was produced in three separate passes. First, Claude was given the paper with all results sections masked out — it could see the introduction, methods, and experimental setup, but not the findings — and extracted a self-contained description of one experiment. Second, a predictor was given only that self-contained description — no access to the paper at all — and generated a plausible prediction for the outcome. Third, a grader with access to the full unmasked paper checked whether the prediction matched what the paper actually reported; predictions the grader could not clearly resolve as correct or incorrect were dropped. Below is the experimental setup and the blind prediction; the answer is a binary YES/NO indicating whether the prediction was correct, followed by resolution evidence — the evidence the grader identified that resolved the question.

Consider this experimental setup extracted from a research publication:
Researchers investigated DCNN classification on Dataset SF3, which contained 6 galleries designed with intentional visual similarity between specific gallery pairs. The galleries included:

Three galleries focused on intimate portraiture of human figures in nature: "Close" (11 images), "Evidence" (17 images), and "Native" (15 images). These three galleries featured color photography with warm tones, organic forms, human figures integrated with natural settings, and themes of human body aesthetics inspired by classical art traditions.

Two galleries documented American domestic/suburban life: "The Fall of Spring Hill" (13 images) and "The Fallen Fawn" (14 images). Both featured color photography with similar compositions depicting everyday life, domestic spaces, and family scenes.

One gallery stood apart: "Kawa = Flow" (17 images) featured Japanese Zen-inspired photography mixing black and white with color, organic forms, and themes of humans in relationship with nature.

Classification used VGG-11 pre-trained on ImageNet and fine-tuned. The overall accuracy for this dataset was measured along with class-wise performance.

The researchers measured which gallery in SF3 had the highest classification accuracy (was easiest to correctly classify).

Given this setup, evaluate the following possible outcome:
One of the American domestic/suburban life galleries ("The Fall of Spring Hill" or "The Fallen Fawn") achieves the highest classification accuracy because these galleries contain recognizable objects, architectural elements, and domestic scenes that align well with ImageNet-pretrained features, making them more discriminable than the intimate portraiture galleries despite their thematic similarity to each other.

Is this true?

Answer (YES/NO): NO